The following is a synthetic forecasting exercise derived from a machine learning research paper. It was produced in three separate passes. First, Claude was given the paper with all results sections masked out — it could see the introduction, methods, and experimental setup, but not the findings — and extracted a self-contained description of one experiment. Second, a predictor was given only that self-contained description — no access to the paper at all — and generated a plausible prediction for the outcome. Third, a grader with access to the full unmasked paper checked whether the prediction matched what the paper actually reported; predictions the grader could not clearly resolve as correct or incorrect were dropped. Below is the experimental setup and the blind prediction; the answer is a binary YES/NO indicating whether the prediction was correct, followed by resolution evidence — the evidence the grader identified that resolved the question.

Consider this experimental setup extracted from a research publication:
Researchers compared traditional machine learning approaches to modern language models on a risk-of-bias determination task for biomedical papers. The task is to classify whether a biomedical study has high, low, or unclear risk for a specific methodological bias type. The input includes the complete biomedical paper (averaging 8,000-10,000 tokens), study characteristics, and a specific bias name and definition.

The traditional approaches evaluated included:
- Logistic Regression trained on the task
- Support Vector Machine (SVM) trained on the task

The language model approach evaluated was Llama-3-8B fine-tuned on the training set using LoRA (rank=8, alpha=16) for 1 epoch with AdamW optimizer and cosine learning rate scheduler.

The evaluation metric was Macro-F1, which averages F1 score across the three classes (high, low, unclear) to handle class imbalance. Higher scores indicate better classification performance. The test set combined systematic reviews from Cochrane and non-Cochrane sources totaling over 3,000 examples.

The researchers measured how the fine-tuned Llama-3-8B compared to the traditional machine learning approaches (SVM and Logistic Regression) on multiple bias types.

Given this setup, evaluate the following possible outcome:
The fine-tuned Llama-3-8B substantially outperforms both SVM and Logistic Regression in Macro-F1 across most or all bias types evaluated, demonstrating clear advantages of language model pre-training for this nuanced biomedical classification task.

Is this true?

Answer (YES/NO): YES